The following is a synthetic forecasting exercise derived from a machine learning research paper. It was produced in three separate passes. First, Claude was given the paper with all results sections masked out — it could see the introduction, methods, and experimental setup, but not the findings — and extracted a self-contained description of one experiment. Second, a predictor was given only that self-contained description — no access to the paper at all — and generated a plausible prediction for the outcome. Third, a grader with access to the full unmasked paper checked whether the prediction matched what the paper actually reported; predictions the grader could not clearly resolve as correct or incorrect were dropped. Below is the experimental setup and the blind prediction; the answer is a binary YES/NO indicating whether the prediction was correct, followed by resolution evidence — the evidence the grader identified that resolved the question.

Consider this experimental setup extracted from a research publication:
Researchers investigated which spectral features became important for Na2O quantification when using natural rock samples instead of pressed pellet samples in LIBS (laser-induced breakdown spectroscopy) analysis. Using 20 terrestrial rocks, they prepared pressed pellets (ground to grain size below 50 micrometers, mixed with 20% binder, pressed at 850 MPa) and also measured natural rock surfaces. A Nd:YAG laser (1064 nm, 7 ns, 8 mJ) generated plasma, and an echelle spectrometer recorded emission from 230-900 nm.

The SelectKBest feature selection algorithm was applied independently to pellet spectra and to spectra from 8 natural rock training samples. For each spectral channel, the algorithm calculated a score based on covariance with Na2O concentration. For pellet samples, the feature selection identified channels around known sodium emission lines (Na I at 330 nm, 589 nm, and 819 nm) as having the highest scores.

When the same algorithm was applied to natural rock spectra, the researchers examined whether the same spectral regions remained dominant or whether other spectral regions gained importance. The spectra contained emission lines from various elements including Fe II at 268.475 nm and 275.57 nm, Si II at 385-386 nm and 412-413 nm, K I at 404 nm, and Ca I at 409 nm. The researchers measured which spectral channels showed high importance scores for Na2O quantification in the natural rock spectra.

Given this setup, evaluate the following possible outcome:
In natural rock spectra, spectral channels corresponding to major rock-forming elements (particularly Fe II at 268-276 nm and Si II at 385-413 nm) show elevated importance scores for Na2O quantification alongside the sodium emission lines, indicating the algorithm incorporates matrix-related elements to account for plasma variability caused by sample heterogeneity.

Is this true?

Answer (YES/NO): NO